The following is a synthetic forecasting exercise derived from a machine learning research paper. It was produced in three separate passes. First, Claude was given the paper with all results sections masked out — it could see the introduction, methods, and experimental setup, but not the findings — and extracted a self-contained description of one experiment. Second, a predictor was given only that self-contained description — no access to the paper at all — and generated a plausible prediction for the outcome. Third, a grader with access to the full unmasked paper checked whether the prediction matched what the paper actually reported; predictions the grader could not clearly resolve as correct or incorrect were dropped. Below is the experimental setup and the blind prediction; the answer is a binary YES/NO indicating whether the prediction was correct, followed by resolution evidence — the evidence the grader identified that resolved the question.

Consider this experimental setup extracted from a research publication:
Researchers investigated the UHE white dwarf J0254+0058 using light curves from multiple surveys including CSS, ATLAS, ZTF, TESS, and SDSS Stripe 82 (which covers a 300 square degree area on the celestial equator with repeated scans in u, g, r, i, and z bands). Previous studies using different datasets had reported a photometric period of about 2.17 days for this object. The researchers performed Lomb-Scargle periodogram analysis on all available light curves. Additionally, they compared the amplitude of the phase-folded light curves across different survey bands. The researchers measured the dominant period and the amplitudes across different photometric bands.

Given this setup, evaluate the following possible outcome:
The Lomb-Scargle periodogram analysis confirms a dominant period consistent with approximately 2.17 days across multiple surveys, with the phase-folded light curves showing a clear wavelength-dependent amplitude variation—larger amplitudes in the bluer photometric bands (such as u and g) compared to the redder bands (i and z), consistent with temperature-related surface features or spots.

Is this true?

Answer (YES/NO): NO